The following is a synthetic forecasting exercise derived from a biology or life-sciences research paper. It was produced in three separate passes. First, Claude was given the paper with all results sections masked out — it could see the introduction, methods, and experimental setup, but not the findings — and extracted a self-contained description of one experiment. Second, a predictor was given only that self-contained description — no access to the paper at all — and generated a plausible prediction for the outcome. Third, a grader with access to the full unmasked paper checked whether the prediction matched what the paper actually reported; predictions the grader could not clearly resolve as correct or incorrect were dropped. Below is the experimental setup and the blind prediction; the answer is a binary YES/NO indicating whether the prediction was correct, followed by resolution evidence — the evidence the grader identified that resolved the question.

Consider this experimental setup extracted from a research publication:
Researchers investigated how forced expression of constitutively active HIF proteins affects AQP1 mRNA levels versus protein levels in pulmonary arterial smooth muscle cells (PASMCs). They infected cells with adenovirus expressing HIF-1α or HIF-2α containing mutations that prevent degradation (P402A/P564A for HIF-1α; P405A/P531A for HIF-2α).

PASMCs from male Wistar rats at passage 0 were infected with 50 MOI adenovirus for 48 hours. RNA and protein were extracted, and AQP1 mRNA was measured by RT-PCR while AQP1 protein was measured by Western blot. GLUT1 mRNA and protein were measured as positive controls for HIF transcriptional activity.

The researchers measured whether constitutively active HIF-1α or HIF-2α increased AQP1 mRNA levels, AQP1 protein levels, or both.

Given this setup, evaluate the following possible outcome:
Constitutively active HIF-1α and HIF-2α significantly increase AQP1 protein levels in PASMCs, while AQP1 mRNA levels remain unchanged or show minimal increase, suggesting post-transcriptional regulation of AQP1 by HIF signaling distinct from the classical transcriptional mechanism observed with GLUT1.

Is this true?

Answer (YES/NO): YES